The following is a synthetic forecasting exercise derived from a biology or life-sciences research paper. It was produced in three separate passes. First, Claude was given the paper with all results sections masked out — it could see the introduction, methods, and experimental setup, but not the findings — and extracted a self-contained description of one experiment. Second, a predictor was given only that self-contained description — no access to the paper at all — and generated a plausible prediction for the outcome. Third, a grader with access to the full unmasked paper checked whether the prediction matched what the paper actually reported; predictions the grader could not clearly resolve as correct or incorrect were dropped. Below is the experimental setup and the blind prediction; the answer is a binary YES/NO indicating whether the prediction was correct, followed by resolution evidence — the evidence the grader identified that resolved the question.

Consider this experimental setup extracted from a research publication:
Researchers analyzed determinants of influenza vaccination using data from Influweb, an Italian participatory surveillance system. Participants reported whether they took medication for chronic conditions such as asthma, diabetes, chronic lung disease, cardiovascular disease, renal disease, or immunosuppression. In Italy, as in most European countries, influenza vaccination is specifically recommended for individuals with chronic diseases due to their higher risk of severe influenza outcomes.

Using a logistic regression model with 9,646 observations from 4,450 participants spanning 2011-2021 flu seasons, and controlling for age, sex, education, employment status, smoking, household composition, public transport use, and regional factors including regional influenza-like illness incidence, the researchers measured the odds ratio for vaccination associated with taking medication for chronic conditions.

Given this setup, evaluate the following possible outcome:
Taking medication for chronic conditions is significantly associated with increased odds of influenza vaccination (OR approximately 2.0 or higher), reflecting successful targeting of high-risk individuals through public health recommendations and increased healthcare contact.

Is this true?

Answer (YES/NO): YES